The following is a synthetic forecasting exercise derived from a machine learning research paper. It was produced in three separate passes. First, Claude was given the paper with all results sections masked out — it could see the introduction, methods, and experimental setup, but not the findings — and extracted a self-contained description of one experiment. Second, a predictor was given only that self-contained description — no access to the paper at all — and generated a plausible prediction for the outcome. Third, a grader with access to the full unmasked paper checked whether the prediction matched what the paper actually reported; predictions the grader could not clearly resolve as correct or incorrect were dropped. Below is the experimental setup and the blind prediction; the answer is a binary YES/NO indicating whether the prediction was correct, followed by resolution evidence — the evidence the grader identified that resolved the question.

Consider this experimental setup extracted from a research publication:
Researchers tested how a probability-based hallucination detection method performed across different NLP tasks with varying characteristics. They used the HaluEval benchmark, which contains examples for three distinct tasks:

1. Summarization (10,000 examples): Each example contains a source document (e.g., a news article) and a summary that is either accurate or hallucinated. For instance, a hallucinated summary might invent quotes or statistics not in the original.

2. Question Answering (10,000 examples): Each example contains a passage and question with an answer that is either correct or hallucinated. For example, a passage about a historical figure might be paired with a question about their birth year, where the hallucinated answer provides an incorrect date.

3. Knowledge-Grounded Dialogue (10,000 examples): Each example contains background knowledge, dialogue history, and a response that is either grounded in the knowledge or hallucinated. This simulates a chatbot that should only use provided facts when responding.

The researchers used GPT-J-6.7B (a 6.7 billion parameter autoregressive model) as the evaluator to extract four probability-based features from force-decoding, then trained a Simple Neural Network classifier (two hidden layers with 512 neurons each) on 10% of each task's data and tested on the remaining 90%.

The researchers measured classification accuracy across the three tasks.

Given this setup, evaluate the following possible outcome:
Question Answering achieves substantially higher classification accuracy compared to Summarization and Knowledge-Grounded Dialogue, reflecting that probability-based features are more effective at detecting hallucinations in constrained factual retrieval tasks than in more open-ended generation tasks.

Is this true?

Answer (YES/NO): NO